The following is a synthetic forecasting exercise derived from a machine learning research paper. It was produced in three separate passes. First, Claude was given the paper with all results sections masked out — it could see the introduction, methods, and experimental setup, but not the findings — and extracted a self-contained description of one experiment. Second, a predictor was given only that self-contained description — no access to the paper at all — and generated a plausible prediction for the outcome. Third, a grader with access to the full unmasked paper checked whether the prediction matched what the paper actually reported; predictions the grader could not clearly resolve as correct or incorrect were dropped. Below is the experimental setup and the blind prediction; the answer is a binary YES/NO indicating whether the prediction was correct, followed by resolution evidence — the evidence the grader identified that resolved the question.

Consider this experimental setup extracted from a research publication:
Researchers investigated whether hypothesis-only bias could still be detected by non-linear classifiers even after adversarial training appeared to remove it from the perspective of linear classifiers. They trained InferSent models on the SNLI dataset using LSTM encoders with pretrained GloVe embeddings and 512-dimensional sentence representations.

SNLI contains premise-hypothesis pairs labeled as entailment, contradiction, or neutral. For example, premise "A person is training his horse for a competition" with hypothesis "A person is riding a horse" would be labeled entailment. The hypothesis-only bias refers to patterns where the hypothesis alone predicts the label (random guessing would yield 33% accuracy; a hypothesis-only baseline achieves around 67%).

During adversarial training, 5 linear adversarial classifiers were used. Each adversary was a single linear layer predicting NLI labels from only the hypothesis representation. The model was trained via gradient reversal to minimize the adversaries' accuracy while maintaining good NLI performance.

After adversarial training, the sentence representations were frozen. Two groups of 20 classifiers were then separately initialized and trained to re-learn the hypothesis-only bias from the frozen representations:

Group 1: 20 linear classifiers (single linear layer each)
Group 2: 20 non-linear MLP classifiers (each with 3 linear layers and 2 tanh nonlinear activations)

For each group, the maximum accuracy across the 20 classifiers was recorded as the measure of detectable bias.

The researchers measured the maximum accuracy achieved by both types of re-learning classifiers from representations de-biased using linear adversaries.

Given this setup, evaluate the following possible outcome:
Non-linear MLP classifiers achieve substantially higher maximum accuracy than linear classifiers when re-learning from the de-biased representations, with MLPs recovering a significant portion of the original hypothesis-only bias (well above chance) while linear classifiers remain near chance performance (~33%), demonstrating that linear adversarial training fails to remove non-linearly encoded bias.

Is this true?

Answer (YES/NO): NO